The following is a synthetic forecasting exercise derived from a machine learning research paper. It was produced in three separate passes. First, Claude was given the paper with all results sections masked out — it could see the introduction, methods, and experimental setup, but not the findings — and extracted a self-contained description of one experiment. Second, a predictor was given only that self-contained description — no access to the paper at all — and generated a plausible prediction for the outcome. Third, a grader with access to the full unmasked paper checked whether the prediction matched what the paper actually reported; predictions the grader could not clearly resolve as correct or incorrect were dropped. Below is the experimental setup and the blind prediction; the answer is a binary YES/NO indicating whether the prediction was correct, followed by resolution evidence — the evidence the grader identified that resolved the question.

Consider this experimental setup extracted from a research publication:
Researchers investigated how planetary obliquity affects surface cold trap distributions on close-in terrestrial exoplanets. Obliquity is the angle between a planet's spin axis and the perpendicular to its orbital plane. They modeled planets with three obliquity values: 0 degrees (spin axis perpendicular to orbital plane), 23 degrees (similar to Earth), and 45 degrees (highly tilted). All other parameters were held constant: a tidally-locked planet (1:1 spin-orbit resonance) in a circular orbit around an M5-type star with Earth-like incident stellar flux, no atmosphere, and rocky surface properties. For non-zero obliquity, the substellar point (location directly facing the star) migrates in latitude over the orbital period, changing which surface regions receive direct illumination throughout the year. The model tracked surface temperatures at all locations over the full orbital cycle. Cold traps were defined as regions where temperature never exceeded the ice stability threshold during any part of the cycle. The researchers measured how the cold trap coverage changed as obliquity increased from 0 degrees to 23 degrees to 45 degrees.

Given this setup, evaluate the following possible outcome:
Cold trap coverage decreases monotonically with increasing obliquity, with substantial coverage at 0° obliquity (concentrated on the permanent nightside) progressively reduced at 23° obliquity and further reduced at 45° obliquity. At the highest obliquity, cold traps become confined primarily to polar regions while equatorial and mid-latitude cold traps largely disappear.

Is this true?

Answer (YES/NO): NO